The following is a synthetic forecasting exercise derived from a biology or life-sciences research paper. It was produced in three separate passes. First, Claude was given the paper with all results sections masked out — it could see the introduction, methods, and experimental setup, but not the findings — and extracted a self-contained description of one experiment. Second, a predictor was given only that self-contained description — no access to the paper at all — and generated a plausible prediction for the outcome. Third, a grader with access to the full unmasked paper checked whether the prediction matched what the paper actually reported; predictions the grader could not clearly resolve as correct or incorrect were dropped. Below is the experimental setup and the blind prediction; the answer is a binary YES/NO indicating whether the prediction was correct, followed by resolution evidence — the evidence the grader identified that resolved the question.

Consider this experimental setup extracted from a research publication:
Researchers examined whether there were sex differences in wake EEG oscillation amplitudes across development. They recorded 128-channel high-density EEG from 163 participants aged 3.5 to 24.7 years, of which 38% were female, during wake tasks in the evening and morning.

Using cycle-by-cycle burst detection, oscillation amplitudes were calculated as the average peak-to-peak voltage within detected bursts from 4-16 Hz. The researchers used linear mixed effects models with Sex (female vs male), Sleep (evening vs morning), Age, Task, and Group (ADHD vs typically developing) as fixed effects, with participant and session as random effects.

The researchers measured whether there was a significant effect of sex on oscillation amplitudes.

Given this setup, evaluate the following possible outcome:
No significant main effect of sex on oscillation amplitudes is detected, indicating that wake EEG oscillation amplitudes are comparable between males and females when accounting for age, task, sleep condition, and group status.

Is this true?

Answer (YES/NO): NO